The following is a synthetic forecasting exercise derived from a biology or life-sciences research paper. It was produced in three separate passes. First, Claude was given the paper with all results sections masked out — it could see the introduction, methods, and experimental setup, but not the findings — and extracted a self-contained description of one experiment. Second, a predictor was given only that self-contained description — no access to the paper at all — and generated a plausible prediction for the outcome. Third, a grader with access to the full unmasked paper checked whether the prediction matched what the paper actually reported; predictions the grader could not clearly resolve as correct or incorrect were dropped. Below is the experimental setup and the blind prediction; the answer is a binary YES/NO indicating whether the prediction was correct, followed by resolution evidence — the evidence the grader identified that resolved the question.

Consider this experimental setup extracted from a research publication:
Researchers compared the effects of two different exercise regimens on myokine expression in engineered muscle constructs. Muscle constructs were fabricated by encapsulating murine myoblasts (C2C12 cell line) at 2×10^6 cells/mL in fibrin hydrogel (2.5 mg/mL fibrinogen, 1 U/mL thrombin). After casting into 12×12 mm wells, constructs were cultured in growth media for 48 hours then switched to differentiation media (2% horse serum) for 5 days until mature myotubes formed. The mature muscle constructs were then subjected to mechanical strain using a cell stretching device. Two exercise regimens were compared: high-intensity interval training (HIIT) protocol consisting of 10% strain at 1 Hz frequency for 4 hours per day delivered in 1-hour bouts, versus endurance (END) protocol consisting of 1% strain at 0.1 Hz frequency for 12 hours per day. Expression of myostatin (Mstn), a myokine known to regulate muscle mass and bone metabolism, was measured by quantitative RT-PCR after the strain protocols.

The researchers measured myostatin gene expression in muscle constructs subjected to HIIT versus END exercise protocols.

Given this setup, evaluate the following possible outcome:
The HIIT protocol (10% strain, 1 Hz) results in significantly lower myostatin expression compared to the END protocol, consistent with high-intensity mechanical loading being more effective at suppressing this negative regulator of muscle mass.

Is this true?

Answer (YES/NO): NO